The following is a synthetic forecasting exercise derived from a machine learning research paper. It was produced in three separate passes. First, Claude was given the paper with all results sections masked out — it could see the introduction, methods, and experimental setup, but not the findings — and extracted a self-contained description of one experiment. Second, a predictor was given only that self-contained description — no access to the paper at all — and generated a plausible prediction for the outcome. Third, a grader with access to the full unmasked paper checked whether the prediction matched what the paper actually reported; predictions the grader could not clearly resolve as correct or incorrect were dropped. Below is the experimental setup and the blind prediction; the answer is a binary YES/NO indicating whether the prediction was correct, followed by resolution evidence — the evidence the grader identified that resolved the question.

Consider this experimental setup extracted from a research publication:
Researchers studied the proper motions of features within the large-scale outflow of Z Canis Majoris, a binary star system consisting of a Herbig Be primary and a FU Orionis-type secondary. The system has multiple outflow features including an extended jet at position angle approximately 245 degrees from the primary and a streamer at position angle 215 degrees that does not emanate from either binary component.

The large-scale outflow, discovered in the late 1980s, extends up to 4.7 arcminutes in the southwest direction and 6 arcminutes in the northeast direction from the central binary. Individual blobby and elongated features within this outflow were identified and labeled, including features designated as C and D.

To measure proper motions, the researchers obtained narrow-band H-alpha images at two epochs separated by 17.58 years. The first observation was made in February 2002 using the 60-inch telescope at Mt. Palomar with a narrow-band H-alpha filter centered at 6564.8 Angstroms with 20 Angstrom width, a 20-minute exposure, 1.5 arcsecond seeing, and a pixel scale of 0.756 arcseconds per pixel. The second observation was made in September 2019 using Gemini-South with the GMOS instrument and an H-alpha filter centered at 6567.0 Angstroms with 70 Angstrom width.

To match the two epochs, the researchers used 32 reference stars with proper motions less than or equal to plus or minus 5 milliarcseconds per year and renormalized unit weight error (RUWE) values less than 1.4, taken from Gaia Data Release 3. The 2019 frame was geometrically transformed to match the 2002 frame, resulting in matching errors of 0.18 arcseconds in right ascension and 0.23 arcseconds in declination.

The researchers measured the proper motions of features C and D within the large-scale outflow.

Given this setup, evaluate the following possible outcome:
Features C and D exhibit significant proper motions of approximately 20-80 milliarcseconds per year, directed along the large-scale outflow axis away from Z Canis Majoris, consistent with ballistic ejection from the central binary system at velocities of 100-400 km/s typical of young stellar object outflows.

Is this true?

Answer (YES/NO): NO